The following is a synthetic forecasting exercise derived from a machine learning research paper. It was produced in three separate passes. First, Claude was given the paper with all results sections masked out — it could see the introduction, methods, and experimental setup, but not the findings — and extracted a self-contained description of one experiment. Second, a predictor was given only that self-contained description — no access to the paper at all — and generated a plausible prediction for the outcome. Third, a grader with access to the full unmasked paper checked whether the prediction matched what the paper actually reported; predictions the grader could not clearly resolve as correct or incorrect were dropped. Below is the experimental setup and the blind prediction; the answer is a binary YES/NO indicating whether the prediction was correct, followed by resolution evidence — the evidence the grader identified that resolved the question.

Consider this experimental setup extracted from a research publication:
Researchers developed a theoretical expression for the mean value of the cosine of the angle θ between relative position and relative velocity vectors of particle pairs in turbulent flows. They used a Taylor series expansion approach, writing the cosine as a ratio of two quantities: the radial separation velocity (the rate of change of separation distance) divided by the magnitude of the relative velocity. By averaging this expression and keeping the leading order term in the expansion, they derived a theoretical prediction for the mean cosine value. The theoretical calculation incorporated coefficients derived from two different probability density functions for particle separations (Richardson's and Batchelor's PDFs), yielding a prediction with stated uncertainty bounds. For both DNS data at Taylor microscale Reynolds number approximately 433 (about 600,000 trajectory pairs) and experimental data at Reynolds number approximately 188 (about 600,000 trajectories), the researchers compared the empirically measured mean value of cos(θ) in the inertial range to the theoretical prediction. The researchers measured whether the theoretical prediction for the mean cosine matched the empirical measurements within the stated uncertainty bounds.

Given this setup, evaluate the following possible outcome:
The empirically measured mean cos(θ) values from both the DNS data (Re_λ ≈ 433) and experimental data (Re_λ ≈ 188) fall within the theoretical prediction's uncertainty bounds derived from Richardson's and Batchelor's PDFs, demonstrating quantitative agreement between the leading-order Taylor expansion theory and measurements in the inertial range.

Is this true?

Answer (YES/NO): YES